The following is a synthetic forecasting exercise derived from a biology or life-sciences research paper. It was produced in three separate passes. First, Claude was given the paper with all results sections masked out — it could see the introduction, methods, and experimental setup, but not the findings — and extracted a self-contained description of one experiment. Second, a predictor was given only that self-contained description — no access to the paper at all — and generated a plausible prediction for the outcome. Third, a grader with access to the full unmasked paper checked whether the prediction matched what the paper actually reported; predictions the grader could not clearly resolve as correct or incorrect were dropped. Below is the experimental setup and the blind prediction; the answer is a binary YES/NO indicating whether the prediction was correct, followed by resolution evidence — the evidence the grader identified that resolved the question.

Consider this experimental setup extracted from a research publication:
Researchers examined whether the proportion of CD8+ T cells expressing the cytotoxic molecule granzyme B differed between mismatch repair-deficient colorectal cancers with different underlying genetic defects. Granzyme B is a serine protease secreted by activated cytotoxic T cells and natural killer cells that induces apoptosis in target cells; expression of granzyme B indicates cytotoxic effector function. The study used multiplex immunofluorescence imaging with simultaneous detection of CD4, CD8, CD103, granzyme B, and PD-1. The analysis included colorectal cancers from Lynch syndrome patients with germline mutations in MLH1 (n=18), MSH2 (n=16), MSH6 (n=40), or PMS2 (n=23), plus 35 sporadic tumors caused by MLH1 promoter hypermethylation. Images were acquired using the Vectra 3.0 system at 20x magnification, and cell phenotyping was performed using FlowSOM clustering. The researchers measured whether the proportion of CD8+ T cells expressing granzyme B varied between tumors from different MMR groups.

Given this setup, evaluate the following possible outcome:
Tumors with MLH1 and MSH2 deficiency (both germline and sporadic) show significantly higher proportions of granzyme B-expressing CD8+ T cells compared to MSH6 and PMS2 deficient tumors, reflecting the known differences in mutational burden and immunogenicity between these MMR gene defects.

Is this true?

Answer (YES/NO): NO